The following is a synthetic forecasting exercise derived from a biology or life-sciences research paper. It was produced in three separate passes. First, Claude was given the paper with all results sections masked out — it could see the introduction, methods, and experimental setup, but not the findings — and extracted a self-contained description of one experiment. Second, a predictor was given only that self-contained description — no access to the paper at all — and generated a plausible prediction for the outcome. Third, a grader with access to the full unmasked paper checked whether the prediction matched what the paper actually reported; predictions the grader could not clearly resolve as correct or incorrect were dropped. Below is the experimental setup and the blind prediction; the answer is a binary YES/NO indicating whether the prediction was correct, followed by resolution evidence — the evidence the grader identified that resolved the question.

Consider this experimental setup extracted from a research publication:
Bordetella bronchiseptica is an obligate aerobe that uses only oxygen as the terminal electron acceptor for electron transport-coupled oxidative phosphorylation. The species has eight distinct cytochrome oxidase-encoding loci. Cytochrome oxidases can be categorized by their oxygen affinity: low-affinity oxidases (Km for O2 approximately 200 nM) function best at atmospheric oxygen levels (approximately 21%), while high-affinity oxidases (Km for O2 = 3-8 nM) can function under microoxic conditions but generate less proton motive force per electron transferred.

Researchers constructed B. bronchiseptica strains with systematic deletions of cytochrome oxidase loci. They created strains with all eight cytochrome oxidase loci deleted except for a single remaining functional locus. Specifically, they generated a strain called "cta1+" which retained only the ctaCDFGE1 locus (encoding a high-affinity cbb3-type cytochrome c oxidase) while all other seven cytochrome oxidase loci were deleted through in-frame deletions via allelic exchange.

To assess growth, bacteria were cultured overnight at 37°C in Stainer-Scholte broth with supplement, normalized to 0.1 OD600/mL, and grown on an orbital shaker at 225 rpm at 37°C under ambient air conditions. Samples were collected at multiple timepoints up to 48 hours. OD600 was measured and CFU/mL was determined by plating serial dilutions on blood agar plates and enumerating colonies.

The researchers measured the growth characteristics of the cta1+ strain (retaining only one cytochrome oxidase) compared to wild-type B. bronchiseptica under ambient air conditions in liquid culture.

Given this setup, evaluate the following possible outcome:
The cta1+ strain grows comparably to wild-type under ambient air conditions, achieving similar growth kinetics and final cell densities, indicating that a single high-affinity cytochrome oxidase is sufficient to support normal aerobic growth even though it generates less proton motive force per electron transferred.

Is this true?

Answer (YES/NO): NO